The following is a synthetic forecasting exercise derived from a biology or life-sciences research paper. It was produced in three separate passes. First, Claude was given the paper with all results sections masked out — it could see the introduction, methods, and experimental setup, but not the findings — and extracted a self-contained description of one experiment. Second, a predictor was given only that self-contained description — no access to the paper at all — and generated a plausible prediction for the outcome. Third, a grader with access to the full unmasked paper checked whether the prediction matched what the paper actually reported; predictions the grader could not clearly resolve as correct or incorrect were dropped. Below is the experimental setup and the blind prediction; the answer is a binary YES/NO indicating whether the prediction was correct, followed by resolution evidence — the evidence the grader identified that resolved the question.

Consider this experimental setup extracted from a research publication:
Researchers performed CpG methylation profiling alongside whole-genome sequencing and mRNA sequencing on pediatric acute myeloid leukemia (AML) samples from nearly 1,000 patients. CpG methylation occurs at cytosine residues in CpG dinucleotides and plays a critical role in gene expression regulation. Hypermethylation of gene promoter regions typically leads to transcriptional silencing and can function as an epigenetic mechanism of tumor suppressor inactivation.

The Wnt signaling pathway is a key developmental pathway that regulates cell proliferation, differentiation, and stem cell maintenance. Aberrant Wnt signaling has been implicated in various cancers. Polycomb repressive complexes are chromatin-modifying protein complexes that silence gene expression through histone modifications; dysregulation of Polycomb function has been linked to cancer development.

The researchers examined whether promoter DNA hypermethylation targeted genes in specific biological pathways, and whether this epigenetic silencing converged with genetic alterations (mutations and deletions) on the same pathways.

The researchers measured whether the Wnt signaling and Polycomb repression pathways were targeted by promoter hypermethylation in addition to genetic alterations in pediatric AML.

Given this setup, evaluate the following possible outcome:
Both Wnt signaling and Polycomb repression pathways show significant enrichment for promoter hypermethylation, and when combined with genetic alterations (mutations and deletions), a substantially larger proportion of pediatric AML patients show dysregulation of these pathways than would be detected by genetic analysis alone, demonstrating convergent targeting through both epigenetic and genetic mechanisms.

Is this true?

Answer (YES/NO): YES